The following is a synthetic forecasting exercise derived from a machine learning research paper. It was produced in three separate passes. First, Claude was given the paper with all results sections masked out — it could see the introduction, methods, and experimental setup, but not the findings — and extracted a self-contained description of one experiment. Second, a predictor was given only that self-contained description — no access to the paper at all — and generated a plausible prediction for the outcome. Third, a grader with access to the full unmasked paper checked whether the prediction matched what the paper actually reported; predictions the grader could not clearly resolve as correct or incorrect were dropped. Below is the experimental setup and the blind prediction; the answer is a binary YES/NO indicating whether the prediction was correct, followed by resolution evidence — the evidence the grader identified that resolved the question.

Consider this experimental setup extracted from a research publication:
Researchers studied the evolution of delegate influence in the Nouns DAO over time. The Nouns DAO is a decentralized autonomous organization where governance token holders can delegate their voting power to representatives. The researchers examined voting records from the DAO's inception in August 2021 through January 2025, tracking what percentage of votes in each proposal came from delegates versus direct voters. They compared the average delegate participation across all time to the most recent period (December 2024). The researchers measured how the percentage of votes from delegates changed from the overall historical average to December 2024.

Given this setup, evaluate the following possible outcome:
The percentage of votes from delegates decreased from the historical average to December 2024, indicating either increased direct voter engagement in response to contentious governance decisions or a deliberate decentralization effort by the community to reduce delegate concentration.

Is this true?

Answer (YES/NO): NO